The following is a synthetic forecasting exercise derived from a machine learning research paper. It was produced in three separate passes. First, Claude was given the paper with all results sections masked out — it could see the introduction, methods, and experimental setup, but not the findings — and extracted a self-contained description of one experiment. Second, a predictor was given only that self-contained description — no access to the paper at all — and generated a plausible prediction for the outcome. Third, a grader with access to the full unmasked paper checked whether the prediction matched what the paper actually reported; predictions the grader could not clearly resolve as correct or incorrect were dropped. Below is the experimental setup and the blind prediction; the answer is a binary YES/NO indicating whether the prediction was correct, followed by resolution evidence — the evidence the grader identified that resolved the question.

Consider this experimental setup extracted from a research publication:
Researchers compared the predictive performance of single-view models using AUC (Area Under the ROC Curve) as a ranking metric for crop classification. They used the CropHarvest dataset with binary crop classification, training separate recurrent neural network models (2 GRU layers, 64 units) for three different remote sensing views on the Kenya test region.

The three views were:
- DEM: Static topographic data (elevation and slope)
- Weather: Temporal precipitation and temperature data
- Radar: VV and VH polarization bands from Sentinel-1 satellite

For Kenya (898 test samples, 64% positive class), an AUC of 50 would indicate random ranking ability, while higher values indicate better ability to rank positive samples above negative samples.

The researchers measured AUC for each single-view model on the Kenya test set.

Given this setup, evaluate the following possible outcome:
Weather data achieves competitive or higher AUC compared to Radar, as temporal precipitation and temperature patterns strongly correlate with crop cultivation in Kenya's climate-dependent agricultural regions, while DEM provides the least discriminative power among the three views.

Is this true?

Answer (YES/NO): NO